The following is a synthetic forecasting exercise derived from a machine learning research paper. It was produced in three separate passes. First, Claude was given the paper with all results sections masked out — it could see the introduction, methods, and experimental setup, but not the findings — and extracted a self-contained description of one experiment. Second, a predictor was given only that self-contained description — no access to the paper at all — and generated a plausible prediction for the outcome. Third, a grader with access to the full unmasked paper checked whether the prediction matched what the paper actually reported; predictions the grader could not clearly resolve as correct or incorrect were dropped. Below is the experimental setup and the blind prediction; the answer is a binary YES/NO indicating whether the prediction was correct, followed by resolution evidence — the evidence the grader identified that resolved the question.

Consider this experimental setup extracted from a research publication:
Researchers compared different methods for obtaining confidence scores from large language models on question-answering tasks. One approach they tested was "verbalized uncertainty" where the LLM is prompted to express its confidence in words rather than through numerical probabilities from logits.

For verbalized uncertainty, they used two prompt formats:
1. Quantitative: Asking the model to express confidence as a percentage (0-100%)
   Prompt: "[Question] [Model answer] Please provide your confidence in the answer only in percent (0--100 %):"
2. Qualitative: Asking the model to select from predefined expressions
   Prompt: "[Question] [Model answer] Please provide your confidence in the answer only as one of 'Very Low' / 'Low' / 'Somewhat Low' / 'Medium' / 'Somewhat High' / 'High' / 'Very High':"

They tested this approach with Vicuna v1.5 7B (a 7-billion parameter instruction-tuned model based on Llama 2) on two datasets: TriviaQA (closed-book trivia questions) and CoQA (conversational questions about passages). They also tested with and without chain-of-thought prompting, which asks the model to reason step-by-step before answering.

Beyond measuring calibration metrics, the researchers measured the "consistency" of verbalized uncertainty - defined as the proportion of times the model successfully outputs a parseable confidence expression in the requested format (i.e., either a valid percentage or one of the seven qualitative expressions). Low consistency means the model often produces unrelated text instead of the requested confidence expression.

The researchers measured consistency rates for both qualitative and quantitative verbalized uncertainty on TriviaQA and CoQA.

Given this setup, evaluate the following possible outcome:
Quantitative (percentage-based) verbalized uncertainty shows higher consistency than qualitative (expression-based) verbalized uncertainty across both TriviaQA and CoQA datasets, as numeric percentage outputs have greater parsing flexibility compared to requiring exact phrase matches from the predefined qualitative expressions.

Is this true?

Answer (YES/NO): YES